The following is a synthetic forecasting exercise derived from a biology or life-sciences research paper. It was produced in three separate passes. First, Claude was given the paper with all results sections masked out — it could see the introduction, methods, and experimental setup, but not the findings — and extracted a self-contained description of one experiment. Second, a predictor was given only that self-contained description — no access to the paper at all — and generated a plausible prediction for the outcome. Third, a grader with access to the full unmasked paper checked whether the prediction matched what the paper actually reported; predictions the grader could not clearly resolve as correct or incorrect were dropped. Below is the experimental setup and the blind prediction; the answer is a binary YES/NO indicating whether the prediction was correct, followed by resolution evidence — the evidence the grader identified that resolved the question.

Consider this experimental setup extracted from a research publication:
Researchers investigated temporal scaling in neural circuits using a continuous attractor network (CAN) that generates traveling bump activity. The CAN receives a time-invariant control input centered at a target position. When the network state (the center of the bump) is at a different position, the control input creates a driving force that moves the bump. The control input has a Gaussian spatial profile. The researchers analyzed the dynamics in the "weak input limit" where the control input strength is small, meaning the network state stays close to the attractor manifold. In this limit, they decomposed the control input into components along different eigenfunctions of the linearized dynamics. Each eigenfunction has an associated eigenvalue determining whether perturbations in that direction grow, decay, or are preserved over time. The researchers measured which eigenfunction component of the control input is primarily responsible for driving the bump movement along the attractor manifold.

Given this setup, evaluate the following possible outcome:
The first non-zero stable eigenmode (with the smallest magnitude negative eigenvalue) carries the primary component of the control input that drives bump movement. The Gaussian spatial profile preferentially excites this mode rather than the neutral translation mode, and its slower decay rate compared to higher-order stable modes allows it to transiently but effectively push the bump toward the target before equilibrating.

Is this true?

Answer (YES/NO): NO